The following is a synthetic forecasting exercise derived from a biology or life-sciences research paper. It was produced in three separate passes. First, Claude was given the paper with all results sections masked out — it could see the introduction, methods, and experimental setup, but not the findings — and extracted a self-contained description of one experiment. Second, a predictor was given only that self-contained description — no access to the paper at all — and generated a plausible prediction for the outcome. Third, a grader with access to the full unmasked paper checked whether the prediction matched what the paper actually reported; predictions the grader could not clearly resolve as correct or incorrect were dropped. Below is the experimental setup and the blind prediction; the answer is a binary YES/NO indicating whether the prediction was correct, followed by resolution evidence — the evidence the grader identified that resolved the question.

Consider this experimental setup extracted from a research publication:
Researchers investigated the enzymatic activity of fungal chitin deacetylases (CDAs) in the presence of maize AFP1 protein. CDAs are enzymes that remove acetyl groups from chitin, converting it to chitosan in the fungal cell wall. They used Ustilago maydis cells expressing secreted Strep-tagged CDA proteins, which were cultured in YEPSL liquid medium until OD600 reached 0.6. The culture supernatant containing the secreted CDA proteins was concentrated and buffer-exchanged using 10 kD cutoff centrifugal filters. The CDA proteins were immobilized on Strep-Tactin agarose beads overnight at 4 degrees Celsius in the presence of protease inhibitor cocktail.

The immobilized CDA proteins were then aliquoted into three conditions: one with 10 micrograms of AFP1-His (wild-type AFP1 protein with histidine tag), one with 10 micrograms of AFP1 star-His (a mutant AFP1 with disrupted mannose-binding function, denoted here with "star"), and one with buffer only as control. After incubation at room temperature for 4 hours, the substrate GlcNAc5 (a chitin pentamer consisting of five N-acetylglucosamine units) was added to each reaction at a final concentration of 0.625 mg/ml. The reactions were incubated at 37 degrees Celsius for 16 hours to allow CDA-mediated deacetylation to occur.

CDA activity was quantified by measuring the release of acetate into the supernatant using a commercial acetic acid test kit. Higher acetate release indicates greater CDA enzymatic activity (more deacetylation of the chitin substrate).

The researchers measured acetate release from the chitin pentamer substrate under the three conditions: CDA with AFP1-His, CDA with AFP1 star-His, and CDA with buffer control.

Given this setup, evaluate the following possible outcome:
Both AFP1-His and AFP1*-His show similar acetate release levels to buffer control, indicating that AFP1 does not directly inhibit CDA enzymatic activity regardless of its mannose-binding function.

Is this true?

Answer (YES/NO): NO